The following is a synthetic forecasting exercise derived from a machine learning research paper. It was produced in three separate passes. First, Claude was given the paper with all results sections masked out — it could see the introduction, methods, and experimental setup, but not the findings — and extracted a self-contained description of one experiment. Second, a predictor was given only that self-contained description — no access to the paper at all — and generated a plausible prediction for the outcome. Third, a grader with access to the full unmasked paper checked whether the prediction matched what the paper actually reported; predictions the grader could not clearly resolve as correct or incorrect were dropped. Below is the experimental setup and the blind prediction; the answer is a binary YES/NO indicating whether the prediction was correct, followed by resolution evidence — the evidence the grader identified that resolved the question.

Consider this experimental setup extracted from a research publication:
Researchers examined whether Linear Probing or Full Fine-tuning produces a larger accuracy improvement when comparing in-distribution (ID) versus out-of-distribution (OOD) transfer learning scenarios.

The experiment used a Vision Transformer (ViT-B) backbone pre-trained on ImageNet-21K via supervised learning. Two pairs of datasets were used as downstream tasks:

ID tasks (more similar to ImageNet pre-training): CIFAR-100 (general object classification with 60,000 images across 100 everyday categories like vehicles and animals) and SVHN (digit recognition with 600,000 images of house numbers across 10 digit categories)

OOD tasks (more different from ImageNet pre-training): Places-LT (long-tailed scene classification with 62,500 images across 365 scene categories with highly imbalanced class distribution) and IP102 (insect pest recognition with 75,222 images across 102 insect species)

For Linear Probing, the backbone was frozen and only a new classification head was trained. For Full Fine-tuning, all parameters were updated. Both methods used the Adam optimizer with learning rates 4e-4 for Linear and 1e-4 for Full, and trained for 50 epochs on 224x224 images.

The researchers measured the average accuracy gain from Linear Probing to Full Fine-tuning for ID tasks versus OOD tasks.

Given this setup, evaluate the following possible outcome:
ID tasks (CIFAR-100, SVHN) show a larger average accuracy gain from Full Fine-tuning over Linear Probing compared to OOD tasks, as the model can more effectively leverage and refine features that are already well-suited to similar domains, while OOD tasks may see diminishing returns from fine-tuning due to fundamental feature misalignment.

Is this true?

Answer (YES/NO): YES